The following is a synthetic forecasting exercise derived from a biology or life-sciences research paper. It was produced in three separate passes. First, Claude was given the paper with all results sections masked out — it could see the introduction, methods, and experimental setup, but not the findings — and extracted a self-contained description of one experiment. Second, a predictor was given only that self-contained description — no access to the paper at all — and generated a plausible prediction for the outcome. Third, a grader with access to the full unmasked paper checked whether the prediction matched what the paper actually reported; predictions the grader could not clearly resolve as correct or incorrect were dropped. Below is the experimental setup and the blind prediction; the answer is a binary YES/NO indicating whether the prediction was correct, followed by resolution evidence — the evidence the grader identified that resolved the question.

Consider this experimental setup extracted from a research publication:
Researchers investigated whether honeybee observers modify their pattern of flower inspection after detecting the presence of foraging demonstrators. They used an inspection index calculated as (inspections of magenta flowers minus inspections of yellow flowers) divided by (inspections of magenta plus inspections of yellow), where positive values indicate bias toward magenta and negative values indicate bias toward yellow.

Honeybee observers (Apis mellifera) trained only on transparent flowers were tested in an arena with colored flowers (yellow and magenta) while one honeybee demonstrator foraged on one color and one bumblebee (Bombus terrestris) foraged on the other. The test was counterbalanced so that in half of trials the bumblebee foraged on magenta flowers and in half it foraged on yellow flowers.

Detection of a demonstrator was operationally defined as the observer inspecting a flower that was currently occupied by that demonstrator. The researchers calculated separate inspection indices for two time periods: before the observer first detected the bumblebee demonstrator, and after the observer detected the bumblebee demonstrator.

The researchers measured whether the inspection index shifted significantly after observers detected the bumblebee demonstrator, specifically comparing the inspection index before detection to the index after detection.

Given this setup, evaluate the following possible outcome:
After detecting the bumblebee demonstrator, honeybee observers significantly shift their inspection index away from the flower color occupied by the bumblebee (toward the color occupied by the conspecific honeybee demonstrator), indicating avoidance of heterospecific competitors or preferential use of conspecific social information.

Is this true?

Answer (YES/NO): NO